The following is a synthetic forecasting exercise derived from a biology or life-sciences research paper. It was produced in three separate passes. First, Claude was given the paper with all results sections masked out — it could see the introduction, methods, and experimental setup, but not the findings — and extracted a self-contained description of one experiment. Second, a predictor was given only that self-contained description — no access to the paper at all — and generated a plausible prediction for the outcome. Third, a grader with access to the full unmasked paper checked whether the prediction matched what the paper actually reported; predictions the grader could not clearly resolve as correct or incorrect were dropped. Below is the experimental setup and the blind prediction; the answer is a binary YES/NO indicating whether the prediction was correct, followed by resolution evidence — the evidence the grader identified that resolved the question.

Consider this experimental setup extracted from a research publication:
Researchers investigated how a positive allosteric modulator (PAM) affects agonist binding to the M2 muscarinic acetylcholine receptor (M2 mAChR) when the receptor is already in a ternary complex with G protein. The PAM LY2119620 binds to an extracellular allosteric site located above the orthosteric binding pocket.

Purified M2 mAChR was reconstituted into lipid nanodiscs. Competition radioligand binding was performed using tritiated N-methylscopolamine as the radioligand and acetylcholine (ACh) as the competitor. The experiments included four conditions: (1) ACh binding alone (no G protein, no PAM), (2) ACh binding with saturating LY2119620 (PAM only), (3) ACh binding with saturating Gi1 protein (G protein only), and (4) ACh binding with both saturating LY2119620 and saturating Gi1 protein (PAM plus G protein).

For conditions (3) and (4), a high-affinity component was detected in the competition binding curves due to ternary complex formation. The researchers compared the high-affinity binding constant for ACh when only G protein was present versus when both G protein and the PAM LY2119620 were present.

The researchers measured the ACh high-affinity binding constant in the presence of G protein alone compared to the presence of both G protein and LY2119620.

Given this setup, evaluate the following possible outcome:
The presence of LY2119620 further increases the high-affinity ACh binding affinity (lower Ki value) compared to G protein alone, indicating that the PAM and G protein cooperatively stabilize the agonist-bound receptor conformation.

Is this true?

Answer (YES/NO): NO